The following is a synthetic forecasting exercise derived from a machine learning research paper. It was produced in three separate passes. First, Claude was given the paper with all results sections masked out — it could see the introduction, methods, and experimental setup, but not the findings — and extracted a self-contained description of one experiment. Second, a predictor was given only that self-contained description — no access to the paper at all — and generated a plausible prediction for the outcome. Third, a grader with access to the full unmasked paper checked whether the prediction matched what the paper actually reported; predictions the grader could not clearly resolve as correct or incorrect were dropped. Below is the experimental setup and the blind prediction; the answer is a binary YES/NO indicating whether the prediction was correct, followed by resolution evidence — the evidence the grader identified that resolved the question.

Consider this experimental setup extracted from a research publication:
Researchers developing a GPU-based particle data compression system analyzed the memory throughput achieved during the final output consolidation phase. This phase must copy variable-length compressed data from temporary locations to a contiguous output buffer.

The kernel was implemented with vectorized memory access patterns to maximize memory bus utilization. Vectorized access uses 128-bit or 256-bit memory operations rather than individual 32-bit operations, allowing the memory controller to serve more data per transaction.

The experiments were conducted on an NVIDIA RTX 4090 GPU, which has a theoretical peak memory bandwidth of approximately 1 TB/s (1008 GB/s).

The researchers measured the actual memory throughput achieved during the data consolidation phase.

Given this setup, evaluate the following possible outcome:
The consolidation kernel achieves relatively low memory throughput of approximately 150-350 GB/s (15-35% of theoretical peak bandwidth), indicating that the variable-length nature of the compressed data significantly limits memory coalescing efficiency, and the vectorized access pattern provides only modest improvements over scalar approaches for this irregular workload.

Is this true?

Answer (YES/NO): NO